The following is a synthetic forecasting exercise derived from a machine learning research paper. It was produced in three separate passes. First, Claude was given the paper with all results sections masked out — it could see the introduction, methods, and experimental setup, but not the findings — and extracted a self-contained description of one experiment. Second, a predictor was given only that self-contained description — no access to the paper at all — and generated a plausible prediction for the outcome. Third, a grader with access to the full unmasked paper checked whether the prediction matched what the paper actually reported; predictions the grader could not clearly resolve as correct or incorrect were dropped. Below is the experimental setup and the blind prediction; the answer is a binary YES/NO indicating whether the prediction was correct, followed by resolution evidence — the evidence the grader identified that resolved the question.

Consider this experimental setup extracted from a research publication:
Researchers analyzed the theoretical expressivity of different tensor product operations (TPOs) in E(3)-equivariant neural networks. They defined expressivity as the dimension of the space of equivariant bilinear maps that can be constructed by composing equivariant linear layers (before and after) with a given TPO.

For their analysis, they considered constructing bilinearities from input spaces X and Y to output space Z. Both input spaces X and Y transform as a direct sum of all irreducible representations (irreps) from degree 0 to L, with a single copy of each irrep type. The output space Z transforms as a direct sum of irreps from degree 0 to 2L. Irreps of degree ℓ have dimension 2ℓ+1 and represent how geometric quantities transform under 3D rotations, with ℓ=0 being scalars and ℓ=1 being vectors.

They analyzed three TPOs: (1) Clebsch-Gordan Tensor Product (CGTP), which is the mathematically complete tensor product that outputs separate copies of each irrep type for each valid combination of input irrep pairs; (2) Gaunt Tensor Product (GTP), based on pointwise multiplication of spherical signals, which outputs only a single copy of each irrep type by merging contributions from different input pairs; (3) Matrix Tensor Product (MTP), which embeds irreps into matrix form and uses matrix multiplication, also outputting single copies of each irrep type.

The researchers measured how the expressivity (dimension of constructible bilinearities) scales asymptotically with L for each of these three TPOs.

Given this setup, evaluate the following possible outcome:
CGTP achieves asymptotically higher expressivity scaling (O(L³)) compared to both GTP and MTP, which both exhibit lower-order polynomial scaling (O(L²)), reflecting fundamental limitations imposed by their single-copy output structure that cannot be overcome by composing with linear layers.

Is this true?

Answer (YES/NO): NO